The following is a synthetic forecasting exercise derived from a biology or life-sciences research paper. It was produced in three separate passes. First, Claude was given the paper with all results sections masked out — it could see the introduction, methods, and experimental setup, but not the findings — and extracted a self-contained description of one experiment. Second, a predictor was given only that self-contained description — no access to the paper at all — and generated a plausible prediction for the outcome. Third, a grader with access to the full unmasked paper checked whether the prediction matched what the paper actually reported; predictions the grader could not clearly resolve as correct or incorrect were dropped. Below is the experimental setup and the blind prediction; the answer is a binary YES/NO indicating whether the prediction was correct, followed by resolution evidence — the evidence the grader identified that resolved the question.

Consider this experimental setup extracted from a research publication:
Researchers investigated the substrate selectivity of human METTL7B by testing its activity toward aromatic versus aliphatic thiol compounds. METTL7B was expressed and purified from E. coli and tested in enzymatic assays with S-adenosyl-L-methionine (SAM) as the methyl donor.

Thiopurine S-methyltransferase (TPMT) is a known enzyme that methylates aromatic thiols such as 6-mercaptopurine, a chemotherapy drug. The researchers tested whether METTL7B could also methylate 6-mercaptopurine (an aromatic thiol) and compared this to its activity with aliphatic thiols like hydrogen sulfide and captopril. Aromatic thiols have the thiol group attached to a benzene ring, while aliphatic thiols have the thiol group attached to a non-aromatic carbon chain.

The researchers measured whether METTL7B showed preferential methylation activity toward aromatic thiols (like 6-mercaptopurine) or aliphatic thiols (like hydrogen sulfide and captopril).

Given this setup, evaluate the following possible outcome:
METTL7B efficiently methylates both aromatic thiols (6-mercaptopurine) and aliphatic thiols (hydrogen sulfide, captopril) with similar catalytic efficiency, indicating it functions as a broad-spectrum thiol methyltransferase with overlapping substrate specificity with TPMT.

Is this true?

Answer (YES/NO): NO